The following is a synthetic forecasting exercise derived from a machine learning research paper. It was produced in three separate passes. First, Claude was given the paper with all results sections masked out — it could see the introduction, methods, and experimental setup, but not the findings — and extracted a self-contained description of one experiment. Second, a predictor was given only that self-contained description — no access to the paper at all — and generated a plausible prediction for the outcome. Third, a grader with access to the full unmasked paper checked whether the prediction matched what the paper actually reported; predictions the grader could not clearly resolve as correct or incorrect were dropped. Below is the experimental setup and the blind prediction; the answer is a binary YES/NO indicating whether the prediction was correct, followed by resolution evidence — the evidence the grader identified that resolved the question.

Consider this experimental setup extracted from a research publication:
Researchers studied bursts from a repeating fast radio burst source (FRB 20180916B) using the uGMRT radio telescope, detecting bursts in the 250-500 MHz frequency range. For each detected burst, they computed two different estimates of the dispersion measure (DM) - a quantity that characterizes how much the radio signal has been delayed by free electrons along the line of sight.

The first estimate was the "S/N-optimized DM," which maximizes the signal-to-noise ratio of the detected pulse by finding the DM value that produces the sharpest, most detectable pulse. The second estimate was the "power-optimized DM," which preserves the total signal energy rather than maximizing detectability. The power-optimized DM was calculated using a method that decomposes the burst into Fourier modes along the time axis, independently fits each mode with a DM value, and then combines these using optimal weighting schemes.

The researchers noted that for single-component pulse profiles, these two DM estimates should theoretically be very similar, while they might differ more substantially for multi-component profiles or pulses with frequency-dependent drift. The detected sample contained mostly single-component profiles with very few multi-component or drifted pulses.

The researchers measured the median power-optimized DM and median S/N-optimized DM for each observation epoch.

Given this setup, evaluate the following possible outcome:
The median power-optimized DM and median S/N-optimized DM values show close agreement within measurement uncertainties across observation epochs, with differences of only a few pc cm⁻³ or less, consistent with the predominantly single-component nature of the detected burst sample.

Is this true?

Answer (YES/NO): YES